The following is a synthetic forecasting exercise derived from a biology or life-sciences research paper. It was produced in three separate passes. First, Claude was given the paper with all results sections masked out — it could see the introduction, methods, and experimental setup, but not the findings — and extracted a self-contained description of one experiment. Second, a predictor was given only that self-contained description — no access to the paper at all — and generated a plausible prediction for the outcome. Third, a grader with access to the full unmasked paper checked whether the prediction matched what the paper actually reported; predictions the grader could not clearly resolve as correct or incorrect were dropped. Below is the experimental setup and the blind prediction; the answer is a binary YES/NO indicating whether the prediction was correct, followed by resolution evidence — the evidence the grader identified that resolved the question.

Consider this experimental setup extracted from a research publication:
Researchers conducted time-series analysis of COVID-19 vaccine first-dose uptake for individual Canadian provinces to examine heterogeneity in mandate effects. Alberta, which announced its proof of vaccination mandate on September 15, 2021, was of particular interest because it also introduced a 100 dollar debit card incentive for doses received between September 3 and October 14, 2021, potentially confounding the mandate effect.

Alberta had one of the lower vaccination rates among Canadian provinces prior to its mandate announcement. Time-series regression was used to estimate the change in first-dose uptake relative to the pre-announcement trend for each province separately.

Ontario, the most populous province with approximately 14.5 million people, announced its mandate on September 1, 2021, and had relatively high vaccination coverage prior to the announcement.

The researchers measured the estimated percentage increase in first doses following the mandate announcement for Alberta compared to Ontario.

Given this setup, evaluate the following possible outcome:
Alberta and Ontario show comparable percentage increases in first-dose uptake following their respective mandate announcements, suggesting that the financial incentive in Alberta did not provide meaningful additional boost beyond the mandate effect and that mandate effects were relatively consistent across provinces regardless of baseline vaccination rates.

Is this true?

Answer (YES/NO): NO